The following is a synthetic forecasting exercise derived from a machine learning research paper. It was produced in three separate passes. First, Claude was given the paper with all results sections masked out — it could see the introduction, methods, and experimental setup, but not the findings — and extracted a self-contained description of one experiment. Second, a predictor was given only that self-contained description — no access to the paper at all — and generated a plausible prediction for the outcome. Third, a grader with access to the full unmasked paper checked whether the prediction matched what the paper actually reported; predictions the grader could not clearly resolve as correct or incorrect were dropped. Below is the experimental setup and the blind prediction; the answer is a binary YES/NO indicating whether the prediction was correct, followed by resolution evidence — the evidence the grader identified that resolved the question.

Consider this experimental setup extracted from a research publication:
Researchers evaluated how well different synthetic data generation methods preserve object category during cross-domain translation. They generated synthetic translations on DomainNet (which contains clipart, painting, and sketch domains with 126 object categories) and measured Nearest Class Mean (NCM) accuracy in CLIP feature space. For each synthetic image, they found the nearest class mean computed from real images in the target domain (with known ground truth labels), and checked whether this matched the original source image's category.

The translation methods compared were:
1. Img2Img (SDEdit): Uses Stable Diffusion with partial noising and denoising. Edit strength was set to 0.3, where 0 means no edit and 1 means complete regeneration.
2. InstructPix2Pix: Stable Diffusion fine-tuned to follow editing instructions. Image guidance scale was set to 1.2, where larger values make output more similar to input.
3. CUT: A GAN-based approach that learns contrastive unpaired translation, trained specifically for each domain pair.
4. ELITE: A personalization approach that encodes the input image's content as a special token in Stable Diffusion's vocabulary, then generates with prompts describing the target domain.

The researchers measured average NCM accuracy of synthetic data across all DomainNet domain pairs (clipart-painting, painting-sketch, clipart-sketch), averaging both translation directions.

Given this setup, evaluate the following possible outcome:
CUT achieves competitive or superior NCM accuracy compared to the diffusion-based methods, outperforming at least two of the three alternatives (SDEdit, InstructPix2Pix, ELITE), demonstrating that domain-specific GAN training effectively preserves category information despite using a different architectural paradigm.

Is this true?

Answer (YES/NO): NO